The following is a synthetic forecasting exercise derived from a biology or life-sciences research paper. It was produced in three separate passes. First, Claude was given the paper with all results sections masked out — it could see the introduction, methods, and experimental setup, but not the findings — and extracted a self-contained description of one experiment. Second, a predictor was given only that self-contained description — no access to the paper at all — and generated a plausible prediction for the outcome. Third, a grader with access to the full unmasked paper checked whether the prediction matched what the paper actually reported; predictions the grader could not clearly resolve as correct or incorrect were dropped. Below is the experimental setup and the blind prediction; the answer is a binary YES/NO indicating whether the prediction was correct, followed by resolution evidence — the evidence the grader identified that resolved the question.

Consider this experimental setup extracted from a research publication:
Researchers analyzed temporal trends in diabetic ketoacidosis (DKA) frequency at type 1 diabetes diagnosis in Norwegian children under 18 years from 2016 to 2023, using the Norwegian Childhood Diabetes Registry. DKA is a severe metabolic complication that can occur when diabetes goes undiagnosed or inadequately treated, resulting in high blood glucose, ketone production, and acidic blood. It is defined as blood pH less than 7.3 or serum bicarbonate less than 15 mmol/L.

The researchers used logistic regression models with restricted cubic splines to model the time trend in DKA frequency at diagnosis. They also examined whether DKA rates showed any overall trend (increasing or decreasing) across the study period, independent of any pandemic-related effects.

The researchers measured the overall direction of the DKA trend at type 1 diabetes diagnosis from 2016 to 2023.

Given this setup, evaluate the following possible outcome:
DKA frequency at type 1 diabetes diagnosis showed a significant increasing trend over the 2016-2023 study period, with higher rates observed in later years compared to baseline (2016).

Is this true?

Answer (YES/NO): YES